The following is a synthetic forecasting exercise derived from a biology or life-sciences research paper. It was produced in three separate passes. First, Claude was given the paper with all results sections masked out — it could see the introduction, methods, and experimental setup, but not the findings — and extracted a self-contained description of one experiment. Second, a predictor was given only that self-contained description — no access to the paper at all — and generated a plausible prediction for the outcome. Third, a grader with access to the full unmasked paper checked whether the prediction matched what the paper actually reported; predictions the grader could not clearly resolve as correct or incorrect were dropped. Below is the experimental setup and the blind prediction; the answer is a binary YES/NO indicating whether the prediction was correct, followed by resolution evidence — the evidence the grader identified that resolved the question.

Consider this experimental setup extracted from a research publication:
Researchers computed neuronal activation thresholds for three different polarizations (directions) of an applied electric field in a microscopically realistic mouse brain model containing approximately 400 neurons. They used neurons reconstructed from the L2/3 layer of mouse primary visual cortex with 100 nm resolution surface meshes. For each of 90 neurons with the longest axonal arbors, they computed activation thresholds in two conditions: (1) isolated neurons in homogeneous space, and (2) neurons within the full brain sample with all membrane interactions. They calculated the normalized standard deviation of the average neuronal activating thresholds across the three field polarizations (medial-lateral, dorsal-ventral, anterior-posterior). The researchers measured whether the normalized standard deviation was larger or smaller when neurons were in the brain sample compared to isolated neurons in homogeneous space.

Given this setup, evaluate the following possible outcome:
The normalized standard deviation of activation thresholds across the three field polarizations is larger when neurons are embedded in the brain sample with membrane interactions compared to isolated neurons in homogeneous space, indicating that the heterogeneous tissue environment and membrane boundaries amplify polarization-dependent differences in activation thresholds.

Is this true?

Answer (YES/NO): NO